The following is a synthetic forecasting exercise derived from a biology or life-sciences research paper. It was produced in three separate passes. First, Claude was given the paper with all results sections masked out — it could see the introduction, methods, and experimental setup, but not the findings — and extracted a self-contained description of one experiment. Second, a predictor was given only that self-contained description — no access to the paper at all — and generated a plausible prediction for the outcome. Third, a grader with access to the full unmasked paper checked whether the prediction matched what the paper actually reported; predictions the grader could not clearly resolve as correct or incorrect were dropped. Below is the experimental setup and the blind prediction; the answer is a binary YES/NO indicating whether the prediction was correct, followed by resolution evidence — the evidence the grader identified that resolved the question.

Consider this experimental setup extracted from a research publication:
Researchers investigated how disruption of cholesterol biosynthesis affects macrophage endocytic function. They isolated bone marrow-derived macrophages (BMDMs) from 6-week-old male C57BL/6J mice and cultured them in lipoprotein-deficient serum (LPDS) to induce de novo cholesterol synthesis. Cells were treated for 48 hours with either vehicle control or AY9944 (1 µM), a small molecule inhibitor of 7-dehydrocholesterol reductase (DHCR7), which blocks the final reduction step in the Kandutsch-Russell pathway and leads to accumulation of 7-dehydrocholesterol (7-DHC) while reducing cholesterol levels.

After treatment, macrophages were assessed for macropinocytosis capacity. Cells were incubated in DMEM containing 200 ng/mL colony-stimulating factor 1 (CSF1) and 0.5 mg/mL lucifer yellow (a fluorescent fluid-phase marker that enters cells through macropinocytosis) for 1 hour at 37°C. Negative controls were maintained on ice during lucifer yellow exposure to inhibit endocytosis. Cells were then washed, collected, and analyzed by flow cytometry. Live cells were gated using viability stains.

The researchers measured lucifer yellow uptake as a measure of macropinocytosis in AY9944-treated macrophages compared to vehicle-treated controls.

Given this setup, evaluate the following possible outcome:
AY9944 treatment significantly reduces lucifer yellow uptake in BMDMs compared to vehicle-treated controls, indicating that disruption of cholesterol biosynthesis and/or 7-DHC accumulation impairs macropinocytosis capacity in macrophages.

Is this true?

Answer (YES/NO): YES